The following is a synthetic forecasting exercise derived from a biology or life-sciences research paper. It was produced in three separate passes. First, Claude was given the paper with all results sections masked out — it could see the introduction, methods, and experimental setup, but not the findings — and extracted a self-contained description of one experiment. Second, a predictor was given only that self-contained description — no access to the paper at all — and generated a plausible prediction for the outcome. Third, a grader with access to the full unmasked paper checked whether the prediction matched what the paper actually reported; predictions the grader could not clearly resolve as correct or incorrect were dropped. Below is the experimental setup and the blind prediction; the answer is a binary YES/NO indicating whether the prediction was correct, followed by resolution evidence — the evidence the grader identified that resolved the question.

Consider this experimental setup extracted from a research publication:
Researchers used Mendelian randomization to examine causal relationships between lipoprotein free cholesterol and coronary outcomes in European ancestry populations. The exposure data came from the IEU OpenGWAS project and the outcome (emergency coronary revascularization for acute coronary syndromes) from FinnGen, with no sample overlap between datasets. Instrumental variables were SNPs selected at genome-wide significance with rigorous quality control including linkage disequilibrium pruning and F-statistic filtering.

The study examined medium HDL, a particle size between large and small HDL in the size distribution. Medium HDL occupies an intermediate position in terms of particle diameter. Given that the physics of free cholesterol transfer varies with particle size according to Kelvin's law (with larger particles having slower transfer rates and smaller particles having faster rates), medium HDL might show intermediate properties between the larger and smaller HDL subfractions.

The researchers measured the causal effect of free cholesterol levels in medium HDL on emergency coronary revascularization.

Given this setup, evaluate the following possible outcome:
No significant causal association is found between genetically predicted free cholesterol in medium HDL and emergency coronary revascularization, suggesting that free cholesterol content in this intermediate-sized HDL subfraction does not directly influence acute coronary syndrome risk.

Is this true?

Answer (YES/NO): NO